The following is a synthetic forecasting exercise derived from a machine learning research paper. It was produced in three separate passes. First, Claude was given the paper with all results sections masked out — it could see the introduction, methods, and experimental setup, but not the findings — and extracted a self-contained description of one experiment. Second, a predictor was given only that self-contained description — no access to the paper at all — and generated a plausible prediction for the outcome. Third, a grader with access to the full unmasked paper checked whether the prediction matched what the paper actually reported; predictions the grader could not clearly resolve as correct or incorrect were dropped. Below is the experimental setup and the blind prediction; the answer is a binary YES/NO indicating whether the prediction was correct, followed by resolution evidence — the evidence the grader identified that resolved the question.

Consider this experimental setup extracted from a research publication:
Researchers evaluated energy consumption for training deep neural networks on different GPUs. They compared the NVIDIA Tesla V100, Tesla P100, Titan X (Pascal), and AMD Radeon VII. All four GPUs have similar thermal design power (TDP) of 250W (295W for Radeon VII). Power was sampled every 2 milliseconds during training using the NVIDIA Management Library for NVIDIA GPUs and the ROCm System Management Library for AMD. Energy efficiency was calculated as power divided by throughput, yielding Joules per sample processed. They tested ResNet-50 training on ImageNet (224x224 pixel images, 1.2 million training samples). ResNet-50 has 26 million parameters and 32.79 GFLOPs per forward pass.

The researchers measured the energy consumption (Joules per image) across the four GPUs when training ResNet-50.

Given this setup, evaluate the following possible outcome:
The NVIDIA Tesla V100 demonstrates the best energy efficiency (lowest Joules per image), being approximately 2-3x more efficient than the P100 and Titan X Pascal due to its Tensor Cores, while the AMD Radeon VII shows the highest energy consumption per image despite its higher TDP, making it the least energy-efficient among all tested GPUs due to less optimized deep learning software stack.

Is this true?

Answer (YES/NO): NO